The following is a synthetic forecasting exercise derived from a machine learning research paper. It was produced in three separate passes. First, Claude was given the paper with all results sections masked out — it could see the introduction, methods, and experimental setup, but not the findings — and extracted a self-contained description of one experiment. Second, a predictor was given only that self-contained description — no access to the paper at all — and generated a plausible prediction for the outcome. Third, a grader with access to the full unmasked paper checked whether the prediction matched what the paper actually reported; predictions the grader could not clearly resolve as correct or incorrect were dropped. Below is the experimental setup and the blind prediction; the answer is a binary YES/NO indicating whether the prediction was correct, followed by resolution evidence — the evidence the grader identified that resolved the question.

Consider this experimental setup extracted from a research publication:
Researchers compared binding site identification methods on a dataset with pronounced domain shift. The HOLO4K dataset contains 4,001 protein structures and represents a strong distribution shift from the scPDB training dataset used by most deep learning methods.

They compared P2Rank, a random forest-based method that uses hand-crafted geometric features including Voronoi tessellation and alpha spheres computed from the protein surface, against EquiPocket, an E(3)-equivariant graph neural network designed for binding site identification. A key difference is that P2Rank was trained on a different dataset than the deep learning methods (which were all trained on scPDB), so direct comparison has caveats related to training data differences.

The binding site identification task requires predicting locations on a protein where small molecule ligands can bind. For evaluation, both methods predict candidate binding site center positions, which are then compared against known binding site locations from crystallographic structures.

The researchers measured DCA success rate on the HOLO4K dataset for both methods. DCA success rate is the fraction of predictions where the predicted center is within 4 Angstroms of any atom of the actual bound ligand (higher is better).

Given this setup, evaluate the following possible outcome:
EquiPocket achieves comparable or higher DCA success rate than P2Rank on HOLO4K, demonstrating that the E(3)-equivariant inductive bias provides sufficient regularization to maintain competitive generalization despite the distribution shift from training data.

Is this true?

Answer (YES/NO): NO